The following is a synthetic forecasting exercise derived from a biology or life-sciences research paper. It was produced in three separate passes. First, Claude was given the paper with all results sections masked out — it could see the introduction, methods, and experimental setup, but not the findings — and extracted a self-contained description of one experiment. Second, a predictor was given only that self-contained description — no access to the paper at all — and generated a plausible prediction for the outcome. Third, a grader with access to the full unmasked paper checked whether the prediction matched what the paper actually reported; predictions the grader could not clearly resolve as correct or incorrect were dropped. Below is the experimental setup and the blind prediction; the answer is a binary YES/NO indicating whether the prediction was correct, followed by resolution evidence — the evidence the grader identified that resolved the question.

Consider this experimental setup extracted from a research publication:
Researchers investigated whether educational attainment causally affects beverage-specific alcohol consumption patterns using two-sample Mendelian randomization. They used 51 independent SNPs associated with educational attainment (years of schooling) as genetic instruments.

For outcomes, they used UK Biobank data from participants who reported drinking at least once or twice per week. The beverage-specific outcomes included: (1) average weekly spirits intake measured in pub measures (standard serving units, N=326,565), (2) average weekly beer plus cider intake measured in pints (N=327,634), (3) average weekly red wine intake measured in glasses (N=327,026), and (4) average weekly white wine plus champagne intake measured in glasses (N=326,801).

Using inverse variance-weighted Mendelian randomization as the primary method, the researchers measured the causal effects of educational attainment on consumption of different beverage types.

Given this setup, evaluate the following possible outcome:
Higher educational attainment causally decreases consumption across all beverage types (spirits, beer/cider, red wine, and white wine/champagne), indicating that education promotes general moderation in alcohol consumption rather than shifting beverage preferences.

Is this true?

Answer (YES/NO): NO